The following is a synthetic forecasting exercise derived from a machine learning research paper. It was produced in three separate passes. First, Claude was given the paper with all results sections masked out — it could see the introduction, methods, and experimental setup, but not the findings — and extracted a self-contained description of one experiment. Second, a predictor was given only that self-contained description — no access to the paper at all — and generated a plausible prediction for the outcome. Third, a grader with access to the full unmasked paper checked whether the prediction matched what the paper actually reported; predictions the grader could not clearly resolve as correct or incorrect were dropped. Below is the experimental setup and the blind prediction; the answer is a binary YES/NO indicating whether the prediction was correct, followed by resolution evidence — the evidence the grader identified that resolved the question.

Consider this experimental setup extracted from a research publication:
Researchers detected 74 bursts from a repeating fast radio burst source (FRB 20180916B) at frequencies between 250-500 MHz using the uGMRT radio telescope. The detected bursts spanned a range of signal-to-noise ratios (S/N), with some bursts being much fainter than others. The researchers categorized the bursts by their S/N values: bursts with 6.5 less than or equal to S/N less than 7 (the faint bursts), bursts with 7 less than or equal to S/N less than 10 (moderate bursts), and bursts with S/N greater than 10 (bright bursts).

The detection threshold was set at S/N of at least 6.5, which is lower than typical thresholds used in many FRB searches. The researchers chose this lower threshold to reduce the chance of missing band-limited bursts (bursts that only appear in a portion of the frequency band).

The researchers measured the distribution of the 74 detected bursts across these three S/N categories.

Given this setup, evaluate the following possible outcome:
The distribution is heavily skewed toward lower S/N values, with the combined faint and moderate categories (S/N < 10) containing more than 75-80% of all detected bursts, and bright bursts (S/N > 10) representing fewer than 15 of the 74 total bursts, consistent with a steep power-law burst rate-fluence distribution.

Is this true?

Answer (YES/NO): NO